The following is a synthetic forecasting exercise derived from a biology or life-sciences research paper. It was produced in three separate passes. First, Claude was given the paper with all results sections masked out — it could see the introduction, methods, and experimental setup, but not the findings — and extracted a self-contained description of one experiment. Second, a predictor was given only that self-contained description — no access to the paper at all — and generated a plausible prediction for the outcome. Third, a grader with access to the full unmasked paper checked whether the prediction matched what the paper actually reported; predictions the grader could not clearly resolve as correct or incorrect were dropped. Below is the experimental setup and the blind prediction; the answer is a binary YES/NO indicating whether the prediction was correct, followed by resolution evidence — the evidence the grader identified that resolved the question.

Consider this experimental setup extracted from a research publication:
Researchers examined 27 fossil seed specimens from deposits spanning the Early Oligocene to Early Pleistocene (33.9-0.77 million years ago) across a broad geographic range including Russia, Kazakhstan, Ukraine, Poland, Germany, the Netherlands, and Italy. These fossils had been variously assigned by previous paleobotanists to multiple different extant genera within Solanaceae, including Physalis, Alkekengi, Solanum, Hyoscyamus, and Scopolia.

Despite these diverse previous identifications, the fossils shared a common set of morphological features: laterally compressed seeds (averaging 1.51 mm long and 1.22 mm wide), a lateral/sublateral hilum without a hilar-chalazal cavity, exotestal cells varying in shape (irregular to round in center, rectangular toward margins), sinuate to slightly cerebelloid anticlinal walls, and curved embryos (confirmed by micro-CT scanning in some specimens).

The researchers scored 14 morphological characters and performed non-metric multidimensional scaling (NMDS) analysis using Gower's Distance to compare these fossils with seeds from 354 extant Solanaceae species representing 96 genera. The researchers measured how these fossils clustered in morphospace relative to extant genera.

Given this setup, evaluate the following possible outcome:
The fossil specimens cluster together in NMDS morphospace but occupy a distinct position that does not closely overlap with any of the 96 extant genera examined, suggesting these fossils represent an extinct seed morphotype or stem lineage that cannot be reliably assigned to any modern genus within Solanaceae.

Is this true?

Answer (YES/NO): NO